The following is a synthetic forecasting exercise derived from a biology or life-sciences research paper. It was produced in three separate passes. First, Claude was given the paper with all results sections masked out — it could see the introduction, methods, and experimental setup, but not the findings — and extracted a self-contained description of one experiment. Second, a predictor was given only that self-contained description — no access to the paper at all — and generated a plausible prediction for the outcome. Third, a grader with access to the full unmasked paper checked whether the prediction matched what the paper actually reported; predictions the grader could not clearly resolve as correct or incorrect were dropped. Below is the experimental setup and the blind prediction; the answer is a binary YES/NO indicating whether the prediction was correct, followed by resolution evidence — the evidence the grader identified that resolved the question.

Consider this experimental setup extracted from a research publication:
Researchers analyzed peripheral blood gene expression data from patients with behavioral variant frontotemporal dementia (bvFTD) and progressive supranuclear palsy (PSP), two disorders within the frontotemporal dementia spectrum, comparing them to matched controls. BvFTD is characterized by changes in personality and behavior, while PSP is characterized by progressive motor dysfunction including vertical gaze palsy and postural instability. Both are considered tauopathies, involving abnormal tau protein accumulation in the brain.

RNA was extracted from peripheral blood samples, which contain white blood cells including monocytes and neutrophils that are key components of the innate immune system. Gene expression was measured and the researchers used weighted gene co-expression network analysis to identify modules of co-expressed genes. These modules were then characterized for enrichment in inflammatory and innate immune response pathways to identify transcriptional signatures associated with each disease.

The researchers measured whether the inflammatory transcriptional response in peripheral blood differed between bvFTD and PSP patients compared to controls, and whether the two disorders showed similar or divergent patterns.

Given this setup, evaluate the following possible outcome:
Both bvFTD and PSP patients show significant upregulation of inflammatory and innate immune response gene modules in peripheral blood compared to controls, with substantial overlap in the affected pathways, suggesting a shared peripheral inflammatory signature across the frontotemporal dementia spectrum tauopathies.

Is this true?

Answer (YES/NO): NO